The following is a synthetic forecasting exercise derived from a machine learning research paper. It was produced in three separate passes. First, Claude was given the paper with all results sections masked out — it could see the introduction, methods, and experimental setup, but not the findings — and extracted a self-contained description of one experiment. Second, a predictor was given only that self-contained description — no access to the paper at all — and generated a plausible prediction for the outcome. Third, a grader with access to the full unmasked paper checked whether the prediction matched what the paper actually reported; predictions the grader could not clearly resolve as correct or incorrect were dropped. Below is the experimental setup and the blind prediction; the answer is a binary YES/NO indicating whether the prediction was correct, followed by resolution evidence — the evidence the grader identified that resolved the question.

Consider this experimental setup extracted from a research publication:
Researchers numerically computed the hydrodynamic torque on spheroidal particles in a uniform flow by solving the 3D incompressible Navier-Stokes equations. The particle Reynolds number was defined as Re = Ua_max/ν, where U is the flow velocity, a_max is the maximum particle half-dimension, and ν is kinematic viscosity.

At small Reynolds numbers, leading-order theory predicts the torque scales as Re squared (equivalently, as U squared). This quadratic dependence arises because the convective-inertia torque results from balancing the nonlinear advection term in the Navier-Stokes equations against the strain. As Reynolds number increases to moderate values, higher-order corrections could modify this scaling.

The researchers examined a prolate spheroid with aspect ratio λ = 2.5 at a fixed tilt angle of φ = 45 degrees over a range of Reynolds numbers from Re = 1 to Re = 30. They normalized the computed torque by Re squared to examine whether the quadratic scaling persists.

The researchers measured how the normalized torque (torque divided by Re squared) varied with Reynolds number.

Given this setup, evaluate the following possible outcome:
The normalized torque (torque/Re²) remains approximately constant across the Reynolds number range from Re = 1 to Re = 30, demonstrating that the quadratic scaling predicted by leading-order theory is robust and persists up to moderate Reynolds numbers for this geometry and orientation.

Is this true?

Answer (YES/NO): NO